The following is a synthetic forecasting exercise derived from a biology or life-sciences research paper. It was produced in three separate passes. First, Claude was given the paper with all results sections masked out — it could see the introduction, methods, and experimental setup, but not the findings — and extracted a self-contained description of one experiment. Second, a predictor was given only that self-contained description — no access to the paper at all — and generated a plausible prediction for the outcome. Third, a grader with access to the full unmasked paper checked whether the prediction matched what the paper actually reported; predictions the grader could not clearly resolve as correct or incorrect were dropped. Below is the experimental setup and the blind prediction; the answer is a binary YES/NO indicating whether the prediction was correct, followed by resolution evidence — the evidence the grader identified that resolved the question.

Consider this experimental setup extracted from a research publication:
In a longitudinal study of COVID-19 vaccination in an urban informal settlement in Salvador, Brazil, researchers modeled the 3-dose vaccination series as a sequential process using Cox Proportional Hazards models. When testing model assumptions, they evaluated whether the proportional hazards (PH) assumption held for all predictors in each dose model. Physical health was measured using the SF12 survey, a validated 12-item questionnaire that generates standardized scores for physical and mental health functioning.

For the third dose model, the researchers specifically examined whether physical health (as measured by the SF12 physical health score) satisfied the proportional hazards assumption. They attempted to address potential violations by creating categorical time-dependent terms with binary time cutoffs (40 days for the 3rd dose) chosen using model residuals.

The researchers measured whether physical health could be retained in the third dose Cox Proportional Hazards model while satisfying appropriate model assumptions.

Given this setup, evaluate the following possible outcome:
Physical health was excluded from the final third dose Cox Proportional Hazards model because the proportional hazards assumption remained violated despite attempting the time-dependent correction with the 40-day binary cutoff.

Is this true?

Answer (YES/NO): YES